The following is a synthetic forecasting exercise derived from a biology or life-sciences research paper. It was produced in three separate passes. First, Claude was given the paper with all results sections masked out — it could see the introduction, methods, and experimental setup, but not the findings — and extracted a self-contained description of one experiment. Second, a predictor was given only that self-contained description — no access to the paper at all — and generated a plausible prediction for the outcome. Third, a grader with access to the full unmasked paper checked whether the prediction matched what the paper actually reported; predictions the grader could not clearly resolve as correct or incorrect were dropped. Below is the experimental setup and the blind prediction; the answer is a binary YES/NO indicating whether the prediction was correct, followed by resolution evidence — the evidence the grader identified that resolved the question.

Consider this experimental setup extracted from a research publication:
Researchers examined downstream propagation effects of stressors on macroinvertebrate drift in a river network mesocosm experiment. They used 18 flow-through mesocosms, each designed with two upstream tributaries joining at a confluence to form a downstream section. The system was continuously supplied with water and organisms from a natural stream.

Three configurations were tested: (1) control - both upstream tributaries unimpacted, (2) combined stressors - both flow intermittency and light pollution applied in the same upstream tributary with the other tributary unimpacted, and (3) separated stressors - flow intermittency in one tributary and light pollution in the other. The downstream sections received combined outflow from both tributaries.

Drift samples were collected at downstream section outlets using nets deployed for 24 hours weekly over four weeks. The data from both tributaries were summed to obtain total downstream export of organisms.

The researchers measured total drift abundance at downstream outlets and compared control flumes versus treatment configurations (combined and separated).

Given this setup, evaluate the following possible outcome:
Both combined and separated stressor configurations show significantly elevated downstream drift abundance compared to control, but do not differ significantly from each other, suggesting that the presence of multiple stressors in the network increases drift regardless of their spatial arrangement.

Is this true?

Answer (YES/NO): NO